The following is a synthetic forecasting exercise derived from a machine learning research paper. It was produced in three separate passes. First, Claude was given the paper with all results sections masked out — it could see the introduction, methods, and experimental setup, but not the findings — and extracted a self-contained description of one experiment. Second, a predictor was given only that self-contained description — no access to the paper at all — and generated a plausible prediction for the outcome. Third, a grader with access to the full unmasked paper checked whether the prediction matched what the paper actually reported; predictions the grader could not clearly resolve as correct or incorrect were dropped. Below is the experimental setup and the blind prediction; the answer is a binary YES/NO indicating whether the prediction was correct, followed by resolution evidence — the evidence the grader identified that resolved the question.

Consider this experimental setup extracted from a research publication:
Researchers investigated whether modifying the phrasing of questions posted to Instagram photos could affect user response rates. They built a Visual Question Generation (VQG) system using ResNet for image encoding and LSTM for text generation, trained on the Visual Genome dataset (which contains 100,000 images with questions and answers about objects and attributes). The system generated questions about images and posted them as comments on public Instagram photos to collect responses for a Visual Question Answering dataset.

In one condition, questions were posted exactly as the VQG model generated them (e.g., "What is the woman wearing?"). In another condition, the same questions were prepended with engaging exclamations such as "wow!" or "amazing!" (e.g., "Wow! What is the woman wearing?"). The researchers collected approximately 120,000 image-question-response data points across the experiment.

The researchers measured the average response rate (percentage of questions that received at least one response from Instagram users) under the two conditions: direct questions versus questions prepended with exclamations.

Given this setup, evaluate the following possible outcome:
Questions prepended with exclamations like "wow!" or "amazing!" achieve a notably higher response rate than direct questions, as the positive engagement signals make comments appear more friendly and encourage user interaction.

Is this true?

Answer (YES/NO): YES